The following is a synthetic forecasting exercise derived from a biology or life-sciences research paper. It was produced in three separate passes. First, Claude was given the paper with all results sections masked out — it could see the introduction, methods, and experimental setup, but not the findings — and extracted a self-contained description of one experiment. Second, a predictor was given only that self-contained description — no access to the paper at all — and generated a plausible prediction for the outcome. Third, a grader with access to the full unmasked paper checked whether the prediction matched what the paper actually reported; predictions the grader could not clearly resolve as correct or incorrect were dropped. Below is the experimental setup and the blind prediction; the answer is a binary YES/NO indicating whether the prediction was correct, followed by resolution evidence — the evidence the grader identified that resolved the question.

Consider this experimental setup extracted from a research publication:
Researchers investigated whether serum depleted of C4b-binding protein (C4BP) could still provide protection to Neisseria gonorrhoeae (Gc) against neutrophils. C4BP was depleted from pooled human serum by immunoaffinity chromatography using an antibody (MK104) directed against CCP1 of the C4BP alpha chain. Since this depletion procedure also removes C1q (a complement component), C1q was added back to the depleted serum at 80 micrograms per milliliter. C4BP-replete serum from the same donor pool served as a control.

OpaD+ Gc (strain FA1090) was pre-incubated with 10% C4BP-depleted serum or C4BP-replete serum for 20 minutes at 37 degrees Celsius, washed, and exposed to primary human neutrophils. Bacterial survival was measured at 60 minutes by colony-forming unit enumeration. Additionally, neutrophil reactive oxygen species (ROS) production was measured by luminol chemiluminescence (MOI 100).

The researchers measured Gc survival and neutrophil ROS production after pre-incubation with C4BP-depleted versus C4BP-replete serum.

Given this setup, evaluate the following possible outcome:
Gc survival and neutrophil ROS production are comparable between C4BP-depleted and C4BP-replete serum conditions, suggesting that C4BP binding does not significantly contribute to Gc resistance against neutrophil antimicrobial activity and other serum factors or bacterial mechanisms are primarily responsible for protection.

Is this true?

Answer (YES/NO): NO